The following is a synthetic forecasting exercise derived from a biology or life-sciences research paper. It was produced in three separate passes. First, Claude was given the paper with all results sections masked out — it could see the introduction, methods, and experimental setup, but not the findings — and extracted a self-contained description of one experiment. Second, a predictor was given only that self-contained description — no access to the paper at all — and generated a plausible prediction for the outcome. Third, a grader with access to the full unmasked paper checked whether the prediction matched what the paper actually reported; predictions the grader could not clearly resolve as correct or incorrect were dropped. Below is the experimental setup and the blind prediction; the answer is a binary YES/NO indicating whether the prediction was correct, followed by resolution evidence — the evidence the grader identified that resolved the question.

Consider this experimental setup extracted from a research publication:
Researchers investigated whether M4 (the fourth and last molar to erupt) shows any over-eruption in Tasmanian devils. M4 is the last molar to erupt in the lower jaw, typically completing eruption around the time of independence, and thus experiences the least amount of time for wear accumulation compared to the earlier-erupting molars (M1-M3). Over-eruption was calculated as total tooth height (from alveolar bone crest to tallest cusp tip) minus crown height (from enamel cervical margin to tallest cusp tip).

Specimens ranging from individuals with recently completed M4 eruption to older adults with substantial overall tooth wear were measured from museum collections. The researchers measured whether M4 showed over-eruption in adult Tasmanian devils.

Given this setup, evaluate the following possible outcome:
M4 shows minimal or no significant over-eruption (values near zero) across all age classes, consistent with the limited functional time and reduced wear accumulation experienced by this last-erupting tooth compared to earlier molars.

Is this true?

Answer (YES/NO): YES